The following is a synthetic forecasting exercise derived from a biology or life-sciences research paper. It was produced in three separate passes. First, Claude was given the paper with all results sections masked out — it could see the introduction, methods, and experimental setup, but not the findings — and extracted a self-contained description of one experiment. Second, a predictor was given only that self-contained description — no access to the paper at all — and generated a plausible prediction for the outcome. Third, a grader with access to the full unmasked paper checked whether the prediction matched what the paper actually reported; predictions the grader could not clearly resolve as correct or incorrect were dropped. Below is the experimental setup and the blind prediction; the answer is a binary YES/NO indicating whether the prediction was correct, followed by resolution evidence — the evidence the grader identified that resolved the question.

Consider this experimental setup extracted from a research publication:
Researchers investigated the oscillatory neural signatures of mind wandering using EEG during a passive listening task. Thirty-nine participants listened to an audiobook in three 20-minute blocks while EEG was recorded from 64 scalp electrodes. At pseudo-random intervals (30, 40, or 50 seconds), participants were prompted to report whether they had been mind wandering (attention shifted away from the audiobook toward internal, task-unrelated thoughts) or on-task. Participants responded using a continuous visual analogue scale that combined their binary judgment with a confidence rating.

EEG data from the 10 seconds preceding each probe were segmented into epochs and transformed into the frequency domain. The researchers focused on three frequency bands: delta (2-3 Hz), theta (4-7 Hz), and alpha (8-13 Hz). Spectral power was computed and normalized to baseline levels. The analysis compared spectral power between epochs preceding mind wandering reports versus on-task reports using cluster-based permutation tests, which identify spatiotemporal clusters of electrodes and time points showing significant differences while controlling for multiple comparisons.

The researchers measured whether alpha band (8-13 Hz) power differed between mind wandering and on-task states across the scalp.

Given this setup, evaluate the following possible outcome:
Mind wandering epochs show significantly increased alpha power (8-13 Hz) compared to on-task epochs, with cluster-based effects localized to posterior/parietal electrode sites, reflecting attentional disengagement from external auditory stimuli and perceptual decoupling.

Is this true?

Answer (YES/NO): NO